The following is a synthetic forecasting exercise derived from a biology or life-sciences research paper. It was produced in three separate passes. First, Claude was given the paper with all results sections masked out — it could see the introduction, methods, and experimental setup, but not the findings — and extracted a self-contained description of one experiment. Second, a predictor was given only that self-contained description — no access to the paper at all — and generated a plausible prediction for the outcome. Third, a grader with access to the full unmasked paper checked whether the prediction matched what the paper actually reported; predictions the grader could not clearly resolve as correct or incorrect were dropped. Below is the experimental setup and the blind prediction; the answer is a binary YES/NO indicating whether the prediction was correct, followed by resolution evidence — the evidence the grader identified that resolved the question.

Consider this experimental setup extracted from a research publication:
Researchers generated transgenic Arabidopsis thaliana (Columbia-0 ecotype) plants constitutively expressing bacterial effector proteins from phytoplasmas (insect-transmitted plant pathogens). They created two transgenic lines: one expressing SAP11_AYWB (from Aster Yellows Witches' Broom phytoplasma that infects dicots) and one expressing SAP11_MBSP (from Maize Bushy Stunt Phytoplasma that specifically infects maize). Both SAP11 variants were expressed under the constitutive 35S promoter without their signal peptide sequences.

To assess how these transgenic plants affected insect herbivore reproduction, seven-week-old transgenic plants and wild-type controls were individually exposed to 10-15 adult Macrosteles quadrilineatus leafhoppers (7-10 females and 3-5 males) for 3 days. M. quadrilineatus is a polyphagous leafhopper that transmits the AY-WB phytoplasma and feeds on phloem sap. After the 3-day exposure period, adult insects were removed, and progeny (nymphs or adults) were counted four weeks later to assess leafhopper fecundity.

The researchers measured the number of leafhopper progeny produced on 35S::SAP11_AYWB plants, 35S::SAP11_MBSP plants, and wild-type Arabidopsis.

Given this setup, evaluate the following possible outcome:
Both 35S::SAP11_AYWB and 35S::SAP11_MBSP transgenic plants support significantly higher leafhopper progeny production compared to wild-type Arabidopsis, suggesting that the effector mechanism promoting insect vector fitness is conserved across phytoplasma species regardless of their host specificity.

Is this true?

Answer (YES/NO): NO